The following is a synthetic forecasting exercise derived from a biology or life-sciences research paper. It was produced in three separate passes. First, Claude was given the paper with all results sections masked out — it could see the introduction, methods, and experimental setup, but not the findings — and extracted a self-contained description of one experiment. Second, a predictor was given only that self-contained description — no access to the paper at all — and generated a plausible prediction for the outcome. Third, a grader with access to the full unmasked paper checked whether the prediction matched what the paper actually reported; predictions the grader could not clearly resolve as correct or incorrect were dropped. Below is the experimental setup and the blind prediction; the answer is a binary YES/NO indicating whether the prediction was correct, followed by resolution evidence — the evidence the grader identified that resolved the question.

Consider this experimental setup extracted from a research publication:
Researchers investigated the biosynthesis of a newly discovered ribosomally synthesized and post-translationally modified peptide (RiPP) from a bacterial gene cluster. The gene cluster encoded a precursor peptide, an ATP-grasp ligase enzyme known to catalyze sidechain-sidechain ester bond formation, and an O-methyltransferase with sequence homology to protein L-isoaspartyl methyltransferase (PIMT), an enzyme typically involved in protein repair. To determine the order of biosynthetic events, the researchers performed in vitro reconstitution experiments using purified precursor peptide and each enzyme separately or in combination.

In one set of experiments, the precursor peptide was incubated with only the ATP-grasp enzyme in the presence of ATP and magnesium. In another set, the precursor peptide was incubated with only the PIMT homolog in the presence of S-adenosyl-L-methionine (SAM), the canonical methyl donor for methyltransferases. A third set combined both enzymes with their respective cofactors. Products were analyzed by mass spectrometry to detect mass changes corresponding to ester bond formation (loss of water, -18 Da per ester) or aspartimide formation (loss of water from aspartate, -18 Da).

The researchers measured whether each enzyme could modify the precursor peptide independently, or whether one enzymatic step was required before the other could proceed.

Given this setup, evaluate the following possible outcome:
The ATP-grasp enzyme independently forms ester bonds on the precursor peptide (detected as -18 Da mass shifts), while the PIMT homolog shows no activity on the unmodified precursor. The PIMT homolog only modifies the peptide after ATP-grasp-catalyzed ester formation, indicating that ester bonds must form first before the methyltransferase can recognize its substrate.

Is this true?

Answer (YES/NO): YES